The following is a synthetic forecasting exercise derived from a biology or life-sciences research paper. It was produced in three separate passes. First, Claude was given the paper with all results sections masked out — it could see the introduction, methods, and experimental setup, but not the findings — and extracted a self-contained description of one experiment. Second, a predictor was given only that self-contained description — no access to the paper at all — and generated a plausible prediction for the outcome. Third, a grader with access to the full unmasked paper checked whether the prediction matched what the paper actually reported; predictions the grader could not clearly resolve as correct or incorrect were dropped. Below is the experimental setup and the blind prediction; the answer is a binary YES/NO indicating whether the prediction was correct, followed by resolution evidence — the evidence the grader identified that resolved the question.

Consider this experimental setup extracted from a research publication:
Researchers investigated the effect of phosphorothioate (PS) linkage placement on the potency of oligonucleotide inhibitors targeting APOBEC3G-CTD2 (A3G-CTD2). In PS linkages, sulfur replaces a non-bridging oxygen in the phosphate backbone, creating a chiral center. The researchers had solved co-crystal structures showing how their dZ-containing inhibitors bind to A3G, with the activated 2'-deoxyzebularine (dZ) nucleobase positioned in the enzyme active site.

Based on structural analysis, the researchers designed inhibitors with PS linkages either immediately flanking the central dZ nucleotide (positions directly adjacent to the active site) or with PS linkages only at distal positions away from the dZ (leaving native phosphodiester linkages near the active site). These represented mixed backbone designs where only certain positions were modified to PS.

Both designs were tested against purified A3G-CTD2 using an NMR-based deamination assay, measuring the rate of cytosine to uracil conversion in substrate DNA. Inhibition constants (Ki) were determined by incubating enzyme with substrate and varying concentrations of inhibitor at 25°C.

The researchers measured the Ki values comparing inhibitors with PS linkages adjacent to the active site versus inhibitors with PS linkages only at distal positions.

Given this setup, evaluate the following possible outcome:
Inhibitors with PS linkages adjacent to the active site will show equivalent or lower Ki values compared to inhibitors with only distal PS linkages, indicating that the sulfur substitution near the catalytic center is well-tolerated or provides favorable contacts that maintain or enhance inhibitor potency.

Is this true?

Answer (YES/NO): NO